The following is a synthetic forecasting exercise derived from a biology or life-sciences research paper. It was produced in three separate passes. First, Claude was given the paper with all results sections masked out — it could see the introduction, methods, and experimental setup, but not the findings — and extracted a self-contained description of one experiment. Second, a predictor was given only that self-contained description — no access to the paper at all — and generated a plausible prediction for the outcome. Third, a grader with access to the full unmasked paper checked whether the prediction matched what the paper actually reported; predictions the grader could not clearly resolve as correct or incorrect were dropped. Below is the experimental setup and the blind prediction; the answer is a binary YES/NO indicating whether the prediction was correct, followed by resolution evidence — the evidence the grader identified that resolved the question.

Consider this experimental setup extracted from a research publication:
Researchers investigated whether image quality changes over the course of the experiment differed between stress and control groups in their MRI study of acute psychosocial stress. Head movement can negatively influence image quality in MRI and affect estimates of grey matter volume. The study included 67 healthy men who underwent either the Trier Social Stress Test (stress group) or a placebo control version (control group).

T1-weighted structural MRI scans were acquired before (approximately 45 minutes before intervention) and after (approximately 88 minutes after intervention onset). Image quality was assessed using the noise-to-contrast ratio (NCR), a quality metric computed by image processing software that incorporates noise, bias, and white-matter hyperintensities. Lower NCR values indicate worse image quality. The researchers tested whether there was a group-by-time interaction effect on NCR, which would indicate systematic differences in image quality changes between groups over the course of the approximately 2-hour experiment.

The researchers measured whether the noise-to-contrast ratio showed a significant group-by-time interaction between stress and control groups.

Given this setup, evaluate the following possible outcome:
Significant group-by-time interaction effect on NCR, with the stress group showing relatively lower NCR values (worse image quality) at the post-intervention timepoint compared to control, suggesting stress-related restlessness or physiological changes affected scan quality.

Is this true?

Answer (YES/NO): NO